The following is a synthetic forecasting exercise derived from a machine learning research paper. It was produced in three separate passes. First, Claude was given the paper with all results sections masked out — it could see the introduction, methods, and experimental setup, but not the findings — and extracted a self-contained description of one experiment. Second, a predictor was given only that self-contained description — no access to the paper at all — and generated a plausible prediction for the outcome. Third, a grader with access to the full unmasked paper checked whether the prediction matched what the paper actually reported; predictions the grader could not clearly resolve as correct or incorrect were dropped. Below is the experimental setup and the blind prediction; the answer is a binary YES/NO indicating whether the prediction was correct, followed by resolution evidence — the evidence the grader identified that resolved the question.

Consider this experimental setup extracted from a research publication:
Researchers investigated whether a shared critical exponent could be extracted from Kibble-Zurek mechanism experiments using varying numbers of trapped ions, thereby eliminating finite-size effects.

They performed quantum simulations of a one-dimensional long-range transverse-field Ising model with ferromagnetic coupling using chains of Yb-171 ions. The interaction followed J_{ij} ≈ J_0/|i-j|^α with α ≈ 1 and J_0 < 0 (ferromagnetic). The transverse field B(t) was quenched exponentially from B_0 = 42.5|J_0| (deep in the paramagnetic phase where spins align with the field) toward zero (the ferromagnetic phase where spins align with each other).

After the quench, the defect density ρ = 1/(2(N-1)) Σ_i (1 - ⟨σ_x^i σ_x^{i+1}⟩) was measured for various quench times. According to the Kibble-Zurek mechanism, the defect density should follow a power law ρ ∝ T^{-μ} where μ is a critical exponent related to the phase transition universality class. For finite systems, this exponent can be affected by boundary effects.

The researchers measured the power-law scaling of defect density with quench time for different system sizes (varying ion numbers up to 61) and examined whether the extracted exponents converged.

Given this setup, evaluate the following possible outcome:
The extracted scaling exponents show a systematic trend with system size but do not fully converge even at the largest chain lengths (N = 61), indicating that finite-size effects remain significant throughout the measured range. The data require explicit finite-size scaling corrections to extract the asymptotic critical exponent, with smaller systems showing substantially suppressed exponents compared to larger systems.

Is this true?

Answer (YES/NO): NO